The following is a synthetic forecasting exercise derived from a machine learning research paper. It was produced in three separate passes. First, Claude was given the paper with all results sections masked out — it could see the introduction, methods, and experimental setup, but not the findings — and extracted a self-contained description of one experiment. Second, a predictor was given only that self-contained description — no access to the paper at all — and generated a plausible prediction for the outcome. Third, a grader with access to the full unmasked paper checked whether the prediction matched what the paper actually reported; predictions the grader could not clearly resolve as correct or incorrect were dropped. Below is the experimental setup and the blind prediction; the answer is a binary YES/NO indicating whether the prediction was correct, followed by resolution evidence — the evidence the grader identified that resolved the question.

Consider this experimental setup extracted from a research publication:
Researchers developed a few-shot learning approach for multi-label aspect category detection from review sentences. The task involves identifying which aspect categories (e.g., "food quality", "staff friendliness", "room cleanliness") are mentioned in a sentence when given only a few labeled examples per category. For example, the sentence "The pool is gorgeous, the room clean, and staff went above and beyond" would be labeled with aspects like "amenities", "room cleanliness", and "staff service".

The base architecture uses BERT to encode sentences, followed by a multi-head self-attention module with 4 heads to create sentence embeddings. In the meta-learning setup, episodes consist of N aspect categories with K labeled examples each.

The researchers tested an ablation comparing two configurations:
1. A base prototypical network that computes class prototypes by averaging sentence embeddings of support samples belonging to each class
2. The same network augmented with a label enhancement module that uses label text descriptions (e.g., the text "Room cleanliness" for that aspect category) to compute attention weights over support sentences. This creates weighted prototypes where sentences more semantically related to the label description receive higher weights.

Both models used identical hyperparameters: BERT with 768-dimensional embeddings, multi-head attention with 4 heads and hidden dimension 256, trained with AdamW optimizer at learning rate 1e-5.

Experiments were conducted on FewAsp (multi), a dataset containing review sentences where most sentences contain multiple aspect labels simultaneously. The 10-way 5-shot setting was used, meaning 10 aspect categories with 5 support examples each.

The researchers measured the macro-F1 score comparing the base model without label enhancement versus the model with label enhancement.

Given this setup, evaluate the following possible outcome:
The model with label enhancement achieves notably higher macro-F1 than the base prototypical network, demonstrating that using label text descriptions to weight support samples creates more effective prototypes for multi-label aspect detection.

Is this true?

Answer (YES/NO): YES